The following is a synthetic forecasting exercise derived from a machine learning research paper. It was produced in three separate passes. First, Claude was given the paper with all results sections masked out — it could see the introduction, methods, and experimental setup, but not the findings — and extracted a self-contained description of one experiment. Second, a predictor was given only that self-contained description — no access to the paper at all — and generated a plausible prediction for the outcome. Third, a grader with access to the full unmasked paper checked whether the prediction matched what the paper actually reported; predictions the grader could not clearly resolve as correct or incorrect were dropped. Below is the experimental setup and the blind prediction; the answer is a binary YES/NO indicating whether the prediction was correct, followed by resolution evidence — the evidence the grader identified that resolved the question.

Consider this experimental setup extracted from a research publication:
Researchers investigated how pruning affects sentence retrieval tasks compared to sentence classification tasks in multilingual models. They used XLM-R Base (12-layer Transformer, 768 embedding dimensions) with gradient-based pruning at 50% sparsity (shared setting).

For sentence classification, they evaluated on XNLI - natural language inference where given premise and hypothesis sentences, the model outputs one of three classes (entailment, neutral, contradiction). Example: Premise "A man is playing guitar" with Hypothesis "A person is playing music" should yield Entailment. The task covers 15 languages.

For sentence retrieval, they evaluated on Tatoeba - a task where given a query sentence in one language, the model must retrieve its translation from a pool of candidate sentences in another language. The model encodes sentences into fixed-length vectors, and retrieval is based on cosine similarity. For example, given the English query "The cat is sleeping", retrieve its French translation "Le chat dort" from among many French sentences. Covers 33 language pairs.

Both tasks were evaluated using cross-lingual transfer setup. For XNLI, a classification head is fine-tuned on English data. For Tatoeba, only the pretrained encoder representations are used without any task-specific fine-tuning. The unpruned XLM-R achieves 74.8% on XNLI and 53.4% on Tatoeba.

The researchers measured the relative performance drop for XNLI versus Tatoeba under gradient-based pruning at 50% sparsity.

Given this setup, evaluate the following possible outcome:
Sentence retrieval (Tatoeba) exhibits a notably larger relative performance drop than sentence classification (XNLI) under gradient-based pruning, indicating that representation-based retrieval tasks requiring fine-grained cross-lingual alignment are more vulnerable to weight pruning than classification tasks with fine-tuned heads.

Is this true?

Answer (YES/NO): YES